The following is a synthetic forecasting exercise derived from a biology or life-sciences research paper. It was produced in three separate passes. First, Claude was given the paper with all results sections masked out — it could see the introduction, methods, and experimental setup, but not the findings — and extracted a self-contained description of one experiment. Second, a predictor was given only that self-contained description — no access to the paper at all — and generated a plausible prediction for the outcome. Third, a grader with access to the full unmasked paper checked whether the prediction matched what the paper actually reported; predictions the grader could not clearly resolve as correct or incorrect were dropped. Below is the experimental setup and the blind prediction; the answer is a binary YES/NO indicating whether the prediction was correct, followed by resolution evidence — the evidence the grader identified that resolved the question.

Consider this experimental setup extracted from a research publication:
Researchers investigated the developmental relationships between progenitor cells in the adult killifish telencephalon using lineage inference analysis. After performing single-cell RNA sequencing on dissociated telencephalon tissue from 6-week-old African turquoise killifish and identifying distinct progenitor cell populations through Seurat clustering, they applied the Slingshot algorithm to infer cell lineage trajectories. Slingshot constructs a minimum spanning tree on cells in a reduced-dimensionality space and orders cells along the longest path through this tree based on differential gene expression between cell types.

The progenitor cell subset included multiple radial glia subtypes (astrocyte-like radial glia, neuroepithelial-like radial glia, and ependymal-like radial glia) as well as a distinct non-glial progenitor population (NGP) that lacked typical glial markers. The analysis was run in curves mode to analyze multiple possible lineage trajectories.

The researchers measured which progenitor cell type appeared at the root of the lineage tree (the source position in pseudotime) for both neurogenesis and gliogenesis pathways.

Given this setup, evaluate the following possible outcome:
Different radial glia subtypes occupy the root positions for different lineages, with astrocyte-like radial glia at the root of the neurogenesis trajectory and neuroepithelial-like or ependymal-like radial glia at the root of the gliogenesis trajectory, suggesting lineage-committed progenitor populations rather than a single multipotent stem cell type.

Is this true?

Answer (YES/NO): NO